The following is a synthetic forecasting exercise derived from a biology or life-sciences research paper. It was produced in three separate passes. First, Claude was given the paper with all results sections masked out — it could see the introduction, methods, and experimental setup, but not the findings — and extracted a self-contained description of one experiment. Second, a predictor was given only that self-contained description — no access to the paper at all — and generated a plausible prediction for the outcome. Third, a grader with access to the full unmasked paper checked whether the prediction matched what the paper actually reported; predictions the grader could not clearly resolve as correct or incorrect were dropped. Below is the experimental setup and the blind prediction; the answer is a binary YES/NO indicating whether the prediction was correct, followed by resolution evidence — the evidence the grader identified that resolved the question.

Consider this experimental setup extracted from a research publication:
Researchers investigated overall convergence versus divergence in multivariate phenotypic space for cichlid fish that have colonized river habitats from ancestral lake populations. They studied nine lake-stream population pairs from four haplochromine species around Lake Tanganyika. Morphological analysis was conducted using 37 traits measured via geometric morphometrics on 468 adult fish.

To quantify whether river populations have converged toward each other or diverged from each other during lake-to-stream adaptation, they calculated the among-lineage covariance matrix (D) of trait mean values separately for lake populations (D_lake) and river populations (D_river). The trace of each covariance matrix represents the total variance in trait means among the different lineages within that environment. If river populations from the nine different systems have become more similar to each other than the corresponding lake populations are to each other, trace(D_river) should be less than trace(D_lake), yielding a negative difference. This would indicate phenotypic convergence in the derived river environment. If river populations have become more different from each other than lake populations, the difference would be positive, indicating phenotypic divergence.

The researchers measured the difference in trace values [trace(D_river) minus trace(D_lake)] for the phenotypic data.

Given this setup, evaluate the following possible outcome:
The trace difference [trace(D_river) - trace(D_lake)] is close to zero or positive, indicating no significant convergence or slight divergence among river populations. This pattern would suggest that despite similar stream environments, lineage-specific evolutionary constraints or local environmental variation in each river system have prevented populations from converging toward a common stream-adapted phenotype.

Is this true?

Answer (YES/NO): NO